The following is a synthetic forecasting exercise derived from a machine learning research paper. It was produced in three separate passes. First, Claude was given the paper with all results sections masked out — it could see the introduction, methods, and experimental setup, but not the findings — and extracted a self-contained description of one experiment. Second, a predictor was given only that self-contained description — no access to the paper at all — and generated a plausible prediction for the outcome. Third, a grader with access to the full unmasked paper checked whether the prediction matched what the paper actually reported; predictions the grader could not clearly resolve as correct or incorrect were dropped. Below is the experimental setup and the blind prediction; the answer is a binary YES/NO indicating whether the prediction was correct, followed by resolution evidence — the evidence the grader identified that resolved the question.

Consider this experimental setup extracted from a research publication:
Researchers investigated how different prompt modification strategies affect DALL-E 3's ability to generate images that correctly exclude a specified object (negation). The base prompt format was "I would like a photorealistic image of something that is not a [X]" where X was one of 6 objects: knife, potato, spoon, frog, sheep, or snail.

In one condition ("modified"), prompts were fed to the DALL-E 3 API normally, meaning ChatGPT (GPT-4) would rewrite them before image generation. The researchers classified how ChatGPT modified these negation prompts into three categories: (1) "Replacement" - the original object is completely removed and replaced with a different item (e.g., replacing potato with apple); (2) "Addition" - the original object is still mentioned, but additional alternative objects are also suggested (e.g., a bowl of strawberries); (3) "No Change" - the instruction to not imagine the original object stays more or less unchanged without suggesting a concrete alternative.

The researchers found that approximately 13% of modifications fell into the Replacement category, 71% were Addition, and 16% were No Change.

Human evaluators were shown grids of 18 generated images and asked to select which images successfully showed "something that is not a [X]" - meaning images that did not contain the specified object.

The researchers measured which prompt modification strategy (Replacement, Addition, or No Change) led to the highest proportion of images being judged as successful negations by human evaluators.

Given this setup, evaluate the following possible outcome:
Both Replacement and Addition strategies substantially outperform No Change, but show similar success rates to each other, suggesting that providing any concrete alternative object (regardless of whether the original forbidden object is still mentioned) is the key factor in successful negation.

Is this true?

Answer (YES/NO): NO